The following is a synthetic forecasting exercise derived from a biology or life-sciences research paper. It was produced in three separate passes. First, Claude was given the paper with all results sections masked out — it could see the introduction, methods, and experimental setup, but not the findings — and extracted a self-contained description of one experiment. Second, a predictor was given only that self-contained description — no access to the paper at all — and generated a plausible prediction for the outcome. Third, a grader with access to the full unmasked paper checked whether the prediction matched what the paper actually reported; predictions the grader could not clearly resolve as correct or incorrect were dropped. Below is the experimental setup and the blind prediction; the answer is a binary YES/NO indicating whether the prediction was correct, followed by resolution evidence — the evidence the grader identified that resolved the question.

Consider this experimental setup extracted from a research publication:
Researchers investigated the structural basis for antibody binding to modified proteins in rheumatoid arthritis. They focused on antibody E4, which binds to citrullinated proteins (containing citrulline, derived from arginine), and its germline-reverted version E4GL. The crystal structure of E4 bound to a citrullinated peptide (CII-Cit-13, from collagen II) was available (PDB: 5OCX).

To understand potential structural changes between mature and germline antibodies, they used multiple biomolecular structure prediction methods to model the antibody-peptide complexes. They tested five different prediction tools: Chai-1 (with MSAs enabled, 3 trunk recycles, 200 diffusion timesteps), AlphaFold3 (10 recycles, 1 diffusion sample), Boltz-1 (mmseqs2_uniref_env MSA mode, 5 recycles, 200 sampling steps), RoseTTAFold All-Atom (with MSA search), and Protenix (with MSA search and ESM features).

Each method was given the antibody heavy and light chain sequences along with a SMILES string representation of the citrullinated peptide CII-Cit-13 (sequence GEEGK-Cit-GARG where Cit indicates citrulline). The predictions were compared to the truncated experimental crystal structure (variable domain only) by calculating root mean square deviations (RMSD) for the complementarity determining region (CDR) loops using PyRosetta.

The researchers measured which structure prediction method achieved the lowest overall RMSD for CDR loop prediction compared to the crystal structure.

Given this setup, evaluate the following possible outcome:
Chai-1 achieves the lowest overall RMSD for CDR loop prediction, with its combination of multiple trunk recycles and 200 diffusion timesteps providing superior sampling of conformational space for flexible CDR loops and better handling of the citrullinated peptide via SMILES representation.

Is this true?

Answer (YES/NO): YES